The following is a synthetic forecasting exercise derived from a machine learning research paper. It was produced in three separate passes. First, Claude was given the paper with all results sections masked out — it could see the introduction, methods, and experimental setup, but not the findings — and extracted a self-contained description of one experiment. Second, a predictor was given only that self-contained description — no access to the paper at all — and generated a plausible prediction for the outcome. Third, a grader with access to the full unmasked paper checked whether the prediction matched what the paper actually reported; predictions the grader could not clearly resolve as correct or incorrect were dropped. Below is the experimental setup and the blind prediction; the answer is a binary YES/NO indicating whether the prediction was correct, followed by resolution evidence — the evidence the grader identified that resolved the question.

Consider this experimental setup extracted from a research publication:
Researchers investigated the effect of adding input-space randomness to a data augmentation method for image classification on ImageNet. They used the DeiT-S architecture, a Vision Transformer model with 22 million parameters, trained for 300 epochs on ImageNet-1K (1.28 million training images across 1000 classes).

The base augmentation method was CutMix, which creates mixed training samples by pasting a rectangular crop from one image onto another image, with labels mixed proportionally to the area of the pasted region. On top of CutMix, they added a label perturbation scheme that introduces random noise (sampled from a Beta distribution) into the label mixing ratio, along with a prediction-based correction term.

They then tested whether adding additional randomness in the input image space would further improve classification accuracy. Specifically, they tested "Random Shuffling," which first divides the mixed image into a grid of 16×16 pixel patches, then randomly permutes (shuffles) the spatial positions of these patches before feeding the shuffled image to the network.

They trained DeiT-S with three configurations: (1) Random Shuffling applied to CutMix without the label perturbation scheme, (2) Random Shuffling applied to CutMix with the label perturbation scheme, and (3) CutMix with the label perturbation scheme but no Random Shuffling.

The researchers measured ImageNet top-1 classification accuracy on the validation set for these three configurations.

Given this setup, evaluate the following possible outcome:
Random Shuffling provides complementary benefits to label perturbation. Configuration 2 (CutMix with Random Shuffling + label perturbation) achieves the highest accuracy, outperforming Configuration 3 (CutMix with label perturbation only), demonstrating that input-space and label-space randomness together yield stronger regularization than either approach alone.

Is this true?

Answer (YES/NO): NO